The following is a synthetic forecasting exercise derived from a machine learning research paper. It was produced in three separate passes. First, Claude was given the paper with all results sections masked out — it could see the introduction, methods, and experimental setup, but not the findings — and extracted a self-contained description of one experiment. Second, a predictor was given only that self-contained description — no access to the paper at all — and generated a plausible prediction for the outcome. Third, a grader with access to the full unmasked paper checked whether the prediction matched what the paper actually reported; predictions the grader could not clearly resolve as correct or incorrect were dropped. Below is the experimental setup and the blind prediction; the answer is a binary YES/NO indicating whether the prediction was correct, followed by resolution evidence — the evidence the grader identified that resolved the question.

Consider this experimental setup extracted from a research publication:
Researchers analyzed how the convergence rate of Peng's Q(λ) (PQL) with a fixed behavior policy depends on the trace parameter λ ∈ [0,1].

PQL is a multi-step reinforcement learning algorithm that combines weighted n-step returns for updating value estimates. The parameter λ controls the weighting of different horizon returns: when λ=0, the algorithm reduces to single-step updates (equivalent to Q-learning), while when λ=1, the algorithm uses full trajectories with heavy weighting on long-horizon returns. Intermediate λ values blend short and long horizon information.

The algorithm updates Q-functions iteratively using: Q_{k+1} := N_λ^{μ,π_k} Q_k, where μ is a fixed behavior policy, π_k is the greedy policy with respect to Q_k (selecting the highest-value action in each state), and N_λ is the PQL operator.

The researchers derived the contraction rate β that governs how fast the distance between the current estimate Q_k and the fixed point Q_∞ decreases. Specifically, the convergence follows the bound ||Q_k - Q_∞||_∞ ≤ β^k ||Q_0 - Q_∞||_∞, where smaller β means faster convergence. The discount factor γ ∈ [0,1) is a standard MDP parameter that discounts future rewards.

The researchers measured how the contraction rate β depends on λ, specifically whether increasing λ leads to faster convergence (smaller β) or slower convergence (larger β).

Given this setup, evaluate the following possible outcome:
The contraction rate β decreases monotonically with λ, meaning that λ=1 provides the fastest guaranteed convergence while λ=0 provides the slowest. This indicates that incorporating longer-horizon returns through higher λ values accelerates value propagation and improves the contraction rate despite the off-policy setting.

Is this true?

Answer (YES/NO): YES